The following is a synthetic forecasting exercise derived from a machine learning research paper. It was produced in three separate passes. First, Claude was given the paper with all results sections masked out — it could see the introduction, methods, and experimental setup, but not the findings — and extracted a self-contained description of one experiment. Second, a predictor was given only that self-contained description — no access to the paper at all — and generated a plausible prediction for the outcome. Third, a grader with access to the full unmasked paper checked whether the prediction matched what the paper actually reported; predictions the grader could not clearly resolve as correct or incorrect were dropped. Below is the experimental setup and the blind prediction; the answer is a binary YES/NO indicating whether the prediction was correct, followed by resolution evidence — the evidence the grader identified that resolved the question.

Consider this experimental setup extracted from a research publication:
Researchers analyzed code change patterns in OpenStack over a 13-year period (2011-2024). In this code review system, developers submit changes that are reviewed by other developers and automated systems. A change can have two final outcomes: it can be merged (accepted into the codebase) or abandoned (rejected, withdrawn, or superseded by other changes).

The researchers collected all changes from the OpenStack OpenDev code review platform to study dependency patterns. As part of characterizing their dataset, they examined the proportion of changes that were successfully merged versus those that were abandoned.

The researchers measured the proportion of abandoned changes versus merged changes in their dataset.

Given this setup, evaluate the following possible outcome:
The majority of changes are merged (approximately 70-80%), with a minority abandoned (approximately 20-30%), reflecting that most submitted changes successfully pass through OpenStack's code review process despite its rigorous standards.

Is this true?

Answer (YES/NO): NO